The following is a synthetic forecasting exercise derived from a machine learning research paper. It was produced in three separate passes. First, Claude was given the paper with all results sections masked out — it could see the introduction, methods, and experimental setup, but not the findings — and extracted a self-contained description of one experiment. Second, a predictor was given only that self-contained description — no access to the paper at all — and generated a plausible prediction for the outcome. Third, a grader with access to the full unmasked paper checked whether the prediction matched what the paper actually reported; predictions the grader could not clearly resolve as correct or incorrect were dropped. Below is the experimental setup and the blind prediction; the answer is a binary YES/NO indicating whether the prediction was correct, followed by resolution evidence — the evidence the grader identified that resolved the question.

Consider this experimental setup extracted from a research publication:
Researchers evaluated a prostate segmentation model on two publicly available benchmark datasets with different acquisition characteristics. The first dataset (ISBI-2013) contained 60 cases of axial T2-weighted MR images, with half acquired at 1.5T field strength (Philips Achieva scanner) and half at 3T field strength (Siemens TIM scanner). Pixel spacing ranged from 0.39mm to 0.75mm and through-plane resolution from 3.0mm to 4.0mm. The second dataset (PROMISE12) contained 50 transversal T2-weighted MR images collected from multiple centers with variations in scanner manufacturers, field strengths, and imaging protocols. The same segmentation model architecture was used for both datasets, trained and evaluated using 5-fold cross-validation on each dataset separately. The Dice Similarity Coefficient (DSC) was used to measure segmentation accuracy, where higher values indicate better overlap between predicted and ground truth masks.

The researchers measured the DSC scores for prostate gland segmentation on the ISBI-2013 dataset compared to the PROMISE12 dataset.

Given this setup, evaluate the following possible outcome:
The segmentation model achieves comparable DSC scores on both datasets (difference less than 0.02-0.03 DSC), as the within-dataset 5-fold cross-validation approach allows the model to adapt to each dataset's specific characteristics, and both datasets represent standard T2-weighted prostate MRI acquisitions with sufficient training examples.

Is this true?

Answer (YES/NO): YES